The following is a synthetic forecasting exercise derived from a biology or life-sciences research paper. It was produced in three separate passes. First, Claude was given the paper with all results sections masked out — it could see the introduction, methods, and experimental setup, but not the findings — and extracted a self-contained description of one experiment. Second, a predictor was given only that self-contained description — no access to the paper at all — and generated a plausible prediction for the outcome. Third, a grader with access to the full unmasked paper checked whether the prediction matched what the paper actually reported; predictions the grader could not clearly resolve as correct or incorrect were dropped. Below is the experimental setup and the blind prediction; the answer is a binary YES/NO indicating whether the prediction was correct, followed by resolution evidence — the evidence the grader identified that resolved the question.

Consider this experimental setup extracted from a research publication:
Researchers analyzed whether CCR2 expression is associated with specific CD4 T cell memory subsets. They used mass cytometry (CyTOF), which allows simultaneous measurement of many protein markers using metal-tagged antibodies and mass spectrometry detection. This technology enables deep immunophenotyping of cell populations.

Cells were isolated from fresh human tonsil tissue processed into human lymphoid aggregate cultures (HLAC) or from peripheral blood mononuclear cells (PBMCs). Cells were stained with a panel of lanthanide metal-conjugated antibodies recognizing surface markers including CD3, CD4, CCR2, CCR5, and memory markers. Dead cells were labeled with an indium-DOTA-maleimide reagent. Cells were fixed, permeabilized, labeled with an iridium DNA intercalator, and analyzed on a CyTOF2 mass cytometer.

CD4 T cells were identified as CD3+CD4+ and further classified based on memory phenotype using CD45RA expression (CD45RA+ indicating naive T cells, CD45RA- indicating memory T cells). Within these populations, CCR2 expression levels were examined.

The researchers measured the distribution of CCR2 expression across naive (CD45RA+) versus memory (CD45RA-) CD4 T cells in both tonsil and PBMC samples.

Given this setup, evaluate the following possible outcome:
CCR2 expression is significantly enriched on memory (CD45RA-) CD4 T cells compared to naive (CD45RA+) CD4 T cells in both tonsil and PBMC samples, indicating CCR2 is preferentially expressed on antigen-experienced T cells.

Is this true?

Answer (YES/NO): YES